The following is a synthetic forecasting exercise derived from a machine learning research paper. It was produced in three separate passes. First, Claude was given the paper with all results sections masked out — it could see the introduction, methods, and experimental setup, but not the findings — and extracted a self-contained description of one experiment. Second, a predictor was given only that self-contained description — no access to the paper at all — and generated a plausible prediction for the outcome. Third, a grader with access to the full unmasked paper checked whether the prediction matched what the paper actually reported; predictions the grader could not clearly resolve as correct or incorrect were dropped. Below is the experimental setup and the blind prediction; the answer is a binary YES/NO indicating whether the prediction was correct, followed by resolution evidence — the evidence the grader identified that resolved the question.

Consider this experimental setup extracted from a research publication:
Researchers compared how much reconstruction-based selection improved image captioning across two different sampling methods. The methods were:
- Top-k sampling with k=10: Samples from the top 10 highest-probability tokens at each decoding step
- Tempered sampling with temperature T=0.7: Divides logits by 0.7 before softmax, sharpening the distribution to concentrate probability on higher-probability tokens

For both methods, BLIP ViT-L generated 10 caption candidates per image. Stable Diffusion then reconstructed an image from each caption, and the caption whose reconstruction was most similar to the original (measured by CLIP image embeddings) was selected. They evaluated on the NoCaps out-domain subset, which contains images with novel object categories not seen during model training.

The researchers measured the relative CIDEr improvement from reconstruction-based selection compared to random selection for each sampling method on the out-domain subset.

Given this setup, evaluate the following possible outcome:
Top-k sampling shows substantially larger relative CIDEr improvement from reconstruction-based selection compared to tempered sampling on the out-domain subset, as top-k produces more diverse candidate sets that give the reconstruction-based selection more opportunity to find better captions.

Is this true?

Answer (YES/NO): NO